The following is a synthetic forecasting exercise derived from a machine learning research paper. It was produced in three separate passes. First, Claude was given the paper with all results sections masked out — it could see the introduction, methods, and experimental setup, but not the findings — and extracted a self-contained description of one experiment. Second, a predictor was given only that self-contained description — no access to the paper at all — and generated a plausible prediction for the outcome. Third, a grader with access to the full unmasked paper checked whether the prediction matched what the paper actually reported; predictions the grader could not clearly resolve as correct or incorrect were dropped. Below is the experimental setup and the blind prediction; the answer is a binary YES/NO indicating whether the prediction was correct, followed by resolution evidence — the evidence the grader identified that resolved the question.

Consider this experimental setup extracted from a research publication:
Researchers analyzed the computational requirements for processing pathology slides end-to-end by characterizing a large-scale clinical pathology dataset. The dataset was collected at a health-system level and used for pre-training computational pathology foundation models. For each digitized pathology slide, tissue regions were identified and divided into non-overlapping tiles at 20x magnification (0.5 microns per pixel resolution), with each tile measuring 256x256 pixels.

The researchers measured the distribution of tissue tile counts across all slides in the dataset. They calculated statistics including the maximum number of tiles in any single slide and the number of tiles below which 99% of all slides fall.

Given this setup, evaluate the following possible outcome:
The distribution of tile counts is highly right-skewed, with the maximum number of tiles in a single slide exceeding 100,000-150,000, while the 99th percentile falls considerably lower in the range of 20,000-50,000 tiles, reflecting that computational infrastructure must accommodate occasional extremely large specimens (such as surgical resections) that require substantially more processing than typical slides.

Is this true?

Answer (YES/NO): NO